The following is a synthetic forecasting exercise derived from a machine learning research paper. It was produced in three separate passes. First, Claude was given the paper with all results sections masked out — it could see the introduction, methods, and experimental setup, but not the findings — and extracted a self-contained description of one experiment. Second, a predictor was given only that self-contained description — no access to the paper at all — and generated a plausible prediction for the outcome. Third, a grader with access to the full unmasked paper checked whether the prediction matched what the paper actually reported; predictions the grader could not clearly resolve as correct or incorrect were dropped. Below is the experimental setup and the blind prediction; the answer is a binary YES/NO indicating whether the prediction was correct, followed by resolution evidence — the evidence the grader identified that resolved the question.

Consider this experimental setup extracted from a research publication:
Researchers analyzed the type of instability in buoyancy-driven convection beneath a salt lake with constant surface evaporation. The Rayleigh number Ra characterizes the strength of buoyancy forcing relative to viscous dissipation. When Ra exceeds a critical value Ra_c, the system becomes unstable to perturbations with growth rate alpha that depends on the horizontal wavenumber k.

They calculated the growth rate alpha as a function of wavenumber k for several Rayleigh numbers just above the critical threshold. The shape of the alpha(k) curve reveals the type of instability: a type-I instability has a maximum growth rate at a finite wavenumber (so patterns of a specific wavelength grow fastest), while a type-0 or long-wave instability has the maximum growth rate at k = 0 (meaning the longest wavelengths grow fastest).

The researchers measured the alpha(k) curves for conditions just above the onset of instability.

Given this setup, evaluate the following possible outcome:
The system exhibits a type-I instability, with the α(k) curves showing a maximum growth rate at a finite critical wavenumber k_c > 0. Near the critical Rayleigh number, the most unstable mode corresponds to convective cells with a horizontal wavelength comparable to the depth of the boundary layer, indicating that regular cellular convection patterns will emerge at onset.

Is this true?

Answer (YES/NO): YES